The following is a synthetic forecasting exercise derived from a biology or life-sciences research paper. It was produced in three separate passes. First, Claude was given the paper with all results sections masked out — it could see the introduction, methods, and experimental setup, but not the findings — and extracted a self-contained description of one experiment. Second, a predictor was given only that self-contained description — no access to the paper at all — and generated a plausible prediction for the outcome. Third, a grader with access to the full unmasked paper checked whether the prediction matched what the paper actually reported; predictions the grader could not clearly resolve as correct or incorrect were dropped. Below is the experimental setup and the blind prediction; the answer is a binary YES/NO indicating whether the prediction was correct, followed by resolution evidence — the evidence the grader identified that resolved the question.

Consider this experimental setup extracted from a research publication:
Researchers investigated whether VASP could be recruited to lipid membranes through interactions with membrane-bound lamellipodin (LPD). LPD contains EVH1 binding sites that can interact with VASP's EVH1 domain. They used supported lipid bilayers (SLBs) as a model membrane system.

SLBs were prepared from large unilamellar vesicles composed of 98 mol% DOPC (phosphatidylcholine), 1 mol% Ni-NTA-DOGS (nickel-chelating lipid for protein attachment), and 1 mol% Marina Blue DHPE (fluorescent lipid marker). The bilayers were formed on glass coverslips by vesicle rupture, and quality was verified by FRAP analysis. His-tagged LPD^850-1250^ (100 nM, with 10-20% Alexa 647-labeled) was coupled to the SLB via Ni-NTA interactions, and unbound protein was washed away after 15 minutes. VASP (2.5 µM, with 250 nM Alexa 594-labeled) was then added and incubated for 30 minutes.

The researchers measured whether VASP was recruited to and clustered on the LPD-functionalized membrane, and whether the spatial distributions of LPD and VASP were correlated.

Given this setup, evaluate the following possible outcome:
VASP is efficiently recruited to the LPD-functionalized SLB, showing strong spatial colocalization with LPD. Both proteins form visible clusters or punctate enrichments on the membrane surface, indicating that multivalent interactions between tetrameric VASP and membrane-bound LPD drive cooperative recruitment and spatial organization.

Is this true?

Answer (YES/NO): YES